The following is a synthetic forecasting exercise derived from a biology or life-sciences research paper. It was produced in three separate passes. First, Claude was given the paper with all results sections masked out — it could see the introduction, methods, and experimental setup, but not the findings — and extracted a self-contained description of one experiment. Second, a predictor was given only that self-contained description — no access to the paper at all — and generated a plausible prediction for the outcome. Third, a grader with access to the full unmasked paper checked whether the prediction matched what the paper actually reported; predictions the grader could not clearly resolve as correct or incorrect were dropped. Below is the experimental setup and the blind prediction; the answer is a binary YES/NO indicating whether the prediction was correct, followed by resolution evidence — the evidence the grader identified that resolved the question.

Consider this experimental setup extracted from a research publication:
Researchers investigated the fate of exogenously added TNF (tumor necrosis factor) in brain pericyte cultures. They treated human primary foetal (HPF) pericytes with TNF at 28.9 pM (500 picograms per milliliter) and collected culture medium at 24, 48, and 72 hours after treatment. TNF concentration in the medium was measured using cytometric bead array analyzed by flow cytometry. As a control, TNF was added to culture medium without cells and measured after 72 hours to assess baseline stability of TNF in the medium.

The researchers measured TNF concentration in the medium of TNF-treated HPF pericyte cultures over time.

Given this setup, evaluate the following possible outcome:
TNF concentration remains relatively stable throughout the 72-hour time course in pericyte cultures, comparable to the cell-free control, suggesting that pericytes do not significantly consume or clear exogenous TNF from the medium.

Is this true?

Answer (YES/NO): NO